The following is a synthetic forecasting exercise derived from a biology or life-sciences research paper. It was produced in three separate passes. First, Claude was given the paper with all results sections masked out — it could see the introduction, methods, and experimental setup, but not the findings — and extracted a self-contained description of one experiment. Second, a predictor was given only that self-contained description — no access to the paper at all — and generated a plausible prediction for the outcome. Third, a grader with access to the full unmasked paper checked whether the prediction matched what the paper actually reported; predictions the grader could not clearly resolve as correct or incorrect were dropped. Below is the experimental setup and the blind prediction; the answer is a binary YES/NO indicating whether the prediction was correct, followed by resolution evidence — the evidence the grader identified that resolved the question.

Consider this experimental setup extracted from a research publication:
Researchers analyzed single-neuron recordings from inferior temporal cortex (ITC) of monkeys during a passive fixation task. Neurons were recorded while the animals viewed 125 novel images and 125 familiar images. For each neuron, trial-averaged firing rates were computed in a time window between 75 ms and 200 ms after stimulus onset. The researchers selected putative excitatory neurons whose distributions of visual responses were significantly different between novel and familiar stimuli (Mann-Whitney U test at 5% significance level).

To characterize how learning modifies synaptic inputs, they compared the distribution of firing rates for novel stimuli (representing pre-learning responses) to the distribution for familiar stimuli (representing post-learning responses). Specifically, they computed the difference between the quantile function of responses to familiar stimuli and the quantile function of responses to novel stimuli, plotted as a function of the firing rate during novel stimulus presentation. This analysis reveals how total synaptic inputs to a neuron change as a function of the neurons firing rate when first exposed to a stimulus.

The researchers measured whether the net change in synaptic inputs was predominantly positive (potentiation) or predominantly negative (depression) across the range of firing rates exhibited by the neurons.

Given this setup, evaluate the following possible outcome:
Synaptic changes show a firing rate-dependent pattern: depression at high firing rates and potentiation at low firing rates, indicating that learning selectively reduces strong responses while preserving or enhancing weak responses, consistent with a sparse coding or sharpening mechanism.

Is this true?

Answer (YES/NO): NO